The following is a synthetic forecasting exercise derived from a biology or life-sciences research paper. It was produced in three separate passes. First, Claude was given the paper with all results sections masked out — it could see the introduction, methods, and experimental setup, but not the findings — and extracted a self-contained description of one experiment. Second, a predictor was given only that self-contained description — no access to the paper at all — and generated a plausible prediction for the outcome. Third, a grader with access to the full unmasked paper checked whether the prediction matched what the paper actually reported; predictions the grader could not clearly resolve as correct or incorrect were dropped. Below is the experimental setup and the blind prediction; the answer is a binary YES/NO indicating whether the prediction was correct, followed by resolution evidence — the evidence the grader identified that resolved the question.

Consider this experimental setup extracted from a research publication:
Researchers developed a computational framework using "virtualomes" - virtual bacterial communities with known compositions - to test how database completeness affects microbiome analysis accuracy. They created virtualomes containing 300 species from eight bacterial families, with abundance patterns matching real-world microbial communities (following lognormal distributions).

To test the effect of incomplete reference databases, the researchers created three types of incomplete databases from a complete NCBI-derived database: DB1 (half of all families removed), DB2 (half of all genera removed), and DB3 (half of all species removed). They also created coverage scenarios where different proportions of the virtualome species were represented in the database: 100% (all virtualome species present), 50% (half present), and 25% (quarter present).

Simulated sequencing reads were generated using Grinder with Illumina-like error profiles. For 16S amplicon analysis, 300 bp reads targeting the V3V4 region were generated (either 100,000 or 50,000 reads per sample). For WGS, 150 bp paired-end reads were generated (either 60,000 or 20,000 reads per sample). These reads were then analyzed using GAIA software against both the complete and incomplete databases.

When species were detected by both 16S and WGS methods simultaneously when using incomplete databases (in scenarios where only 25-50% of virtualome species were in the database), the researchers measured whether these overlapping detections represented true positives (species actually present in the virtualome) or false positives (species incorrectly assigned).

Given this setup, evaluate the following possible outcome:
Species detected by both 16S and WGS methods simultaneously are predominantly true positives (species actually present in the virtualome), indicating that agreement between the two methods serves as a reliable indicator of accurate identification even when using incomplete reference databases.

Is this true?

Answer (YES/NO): NO